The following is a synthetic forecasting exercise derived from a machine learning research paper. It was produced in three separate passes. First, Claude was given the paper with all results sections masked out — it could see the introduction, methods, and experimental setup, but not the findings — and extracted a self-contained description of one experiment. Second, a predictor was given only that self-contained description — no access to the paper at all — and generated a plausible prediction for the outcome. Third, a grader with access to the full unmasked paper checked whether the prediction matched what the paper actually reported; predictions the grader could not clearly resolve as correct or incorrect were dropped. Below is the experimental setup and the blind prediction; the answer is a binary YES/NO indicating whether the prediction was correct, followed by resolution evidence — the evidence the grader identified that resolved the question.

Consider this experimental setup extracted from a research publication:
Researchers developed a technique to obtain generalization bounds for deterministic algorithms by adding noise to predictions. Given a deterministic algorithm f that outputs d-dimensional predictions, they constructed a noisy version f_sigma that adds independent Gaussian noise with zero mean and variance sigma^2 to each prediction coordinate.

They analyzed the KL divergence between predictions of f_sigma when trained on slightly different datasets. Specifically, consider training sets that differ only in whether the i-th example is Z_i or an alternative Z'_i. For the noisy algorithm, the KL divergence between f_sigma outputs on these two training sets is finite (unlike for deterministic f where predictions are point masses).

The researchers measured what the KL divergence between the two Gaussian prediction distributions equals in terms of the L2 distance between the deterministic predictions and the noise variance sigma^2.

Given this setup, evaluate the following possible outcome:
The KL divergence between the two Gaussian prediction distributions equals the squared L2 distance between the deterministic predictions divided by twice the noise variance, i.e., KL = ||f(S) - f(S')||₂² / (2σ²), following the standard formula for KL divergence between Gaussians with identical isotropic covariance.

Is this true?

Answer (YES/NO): YES